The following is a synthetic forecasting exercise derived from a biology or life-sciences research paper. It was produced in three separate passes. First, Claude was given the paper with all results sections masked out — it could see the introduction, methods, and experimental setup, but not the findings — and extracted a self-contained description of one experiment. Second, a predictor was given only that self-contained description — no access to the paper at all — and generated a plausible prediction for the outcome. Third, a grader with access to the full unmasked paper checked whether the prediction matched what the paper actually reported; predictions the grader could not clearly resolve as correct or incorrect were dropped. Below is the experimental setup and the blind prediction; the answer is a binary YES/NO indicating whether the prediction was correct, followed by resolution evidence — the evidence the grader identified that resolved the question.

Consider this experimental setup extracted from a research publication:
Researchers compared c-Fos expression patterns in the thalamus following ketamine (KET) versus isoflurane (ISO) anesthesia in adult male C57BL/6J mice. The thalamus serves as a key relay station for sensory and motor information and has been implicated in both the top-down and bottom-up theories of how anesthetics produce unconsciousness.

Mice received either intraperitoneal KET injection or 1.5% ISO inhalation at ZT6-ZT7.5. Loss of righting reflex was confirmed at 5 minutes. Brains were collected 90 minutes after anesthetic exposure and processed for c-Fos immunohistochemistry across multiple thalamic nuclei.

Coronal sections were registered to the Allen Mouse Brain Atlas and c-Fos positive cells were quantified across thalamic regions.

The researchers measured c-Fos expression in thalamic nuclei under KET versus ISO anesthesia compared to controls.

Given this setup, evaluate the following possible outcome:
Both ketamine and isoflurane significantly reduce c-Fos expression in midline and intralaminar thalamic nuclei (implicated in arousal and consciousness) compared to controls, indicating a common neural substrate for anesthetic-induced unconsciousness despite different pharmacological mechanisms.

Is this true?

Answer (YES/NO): NO